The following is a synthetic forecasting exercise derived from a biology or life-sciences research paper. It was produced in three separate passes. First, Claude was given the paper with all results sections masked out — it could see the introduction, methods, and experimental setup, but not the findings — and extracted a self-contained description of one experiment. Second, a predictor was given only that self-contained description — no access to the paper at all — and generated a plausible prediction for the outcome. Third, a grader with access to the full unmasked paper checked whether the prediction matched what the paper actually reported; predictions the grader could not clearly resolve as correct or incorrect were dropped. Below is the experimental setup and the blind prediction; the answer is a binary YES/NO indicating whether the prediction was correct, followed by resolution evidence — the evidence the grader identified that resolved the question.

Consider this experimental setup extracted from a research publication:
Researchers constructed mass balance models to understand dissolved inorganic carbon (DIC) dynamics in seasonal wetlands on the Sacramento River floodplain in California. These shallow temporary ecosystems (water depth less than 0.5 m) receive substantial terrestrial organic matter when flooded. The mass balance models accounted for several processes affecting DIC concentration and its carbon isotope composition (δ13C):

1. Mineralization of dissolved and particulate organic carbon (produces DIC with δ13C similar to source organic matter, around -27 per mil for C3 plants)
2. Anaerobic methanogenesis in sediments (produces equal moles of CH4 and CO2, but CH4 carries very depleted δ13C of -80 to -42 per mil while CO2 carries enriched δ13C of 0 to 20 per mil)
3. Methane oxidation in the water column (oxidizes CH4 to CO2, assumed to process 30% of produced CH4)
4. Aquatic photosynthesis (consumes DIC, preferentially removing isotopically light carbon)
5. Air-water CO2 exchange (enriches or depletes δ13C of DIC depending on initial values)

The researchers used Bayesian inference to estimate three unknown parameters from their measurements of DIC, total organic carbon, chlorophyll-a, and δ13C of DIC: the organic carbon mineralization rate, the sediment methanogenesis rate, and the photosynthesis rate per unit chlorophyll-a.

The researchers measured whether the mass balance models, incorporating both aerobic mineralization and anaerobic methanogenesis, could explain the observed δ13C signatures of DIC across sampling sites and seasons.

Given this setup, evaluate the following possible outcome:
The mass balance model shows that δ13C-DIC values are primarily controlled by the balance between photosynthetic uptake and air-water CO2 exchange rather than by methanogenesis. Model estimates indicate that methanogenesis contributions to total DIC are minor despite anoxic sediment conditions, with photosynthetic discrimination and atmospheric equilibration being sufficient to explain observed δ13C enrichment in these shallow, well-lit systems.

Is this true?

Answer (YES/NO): NO